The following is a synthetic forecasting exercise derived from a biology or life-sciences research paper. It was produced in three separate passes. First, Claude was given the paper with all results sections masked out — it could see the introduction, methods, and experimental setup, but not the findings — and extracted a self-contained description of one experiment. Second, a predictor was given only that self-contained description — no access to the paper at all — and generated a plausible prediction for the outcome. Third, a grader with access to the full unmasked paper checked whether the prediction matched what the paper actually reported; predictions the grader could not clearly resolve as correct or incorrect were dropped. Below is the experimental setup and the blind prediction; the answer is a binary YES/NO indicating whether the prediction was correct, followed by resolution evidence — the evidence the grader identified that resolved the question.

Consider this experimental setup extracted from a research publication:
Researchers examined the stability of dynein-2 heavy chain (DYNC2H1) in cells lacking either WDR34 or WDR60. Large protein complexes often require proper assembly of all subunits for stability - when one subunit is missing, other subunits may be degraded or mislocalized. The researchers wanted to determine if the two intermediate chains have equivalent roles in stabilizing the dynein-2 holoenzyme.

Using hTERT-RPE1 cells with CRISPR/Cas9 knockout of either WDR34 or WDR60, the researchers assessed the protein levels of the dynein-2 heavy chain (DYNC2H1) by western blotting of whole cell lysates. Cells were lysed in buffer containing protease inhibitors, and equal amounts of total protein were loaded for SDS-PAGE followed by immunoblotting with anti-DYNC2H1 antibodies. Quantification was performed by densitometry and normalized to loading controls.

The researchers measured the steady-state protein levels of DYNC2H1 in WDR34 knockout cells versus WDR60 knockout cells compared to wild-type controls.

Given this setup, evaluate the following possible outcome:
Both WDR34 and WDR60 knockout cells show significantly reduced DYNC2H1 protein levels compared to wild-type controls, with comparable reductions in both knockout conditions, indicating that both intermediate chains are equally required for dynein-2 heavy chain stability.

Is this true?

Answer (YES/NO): NO